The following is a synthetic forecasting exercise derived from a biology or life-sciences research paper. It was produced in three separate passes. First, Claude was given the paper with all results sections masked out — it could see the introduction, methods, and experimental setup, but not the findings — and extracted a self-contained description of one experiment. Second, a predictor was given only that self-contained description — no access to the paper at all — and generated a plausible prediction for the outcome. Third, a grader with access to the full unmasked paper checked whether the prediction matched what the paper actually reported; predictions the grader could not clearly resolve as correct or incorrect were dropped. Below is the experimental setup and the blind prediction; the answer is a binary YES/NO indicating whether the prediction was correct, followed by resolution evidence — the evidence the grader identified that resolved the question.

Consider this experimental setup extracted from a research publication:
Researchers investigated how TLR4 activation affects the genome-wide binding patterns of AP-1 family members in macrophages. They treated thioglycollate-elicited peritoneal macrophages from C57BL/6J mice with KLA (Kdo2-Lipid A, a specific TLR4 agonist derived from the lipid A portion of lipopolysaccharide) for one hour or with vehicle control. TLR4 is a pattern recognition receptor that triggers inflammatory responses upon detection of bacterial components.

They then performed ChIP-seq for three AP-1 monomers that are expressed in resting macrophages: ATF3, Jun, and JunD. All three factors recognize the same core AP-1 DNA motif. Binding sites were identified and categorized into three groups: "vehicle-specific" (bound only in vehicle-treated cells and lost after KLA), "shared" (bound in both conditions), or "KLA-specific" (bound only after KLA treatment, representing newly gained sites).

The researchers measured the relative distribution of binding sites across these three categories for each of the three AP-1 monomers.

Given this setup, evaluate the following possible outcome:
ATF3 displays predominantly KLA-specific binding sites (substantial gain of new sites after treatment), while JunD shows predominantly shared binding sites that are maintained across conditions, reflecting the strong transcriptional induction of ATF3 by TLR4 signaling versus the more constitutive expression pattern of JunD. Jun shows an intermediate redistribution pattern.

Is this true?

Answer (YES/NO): NO